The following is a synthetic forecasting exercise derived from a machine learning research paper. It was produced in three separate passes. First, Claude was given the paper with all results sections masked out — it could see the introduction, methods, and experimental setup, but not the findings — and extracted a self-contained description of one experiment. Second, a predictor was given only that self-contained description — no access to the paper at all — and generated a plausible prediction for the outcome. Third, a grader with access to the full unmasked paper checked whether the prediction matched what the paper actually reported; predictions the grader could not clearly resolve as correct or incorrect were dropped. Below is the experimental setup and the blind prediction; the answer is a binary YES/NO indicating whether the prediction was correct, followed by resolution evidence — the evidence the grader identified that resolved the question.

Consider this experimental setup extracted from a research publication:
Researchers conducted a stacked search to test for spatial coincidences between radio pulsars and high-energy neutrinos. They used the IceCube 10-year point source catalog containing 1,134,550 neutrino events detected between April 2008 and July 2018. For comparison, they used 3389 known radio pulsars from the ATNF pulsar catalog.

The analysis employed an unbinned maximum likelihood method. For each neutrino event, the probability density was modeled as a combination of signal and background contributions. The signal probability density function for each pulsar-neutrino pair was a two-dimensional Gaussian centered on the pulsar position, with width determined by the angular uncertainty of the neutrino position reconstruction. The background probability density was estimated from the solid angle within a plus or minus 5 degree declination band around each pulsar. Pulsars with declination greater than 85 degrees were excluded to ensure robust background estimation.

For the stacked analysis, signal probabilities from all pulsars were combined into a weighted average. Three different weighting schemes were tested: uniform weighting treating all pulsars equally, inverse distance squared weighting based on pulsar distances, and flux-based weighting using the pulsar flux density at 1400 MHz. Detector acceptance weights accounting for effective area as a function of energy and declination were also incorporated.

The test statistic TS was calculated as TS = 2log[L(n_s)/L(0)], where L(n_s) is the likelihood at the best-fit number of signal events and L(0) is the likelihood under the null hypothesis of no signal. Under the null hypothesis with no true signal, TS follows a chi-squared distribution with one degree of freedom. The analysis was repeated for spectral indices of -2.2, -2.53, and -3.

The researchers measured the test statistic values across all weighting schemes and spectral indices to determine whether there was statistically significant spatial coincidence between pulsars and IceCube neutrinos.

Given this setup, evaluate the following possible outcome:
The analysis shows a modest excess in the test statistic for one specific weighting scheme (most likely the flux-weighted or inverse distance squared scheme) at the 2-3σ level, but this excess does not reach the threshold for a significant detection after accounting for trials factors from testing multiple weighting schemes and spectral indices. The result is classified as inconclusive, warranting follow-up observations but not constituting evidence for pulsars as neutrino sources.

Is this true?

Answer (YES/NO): NO